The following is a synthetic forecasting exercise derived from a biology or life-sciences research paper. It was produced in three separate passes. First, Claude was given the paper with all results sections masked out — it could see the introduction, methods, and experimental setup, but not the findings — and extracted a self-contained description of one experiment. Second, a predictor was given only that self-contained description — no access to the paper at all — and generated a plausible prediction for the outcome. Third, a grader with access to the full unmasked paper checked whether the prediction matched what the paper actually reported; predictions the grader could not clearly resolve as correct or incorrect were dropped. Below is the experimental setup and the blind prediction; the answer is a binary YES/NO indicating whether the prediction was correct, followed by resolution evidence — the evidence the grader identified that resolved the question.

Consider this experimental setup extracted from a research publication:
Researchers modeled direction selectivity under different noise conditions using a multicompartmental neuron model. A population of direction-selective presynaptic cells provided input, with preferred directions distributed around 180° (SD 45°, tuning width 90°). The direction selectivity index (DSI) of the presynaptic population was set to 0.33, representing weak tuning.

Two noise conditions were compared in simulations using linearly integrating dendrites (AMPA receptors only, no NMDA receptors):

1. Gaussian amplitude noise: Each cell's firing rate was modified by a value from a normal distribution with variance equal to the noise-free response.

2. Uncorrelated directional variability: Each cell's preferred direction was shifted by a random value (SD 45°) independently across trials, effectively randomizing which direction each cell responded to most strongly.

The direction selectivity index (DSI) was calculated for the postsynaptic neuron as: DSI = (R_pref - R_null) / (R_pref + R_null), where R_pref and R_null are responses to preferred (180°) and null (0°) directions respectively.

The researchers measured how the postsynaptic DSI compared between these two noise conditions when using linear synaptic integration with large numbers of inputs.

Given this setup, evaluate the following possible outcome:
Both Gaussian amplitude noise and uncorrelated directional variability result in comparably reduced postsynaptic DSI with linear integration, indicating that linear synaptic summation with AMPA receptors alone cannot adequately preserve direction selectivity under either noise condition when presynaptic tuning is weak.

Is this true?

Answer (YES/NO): NO